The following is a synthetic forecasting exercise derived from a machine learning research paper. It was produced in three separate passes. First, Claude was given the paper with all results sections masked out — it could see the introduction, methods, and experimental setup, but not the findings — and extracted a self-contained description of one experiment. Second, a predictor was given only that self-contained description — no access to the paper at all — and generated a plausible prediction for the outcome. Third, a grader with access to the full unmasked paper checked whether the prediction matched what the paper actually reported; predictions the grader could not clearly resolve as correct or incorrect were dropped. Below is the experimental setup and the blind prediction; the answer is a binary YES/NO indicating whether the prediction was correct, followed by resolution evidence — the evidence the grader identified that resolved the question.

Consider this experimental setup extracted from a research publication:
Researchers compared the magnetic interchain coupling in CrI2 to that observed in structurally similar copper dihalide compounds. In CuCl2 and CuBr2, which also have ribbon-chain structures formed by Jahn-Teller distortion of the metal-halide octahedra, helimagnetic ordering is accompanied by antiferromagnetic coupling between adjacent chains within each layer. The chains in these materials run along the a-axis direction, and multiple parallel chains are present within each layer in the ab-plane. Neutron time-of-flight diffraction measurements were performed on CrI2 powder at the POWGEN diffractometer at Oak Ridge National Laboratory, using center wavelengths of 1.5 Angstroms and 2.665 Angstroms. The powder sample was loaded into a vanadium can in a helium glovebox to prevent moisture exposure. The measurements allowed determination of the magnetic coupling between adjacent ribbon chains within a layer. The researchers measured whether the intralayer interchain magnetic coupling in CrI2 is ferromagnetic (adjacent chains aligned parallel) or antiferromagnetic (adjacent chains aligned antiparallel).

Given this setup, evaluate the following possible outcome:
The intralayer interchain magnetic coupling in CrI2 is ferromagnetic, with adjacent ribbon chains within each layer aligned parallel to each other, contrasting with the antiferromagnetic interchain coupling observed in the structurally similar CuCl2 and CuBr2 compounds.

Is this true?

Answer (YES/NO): NO